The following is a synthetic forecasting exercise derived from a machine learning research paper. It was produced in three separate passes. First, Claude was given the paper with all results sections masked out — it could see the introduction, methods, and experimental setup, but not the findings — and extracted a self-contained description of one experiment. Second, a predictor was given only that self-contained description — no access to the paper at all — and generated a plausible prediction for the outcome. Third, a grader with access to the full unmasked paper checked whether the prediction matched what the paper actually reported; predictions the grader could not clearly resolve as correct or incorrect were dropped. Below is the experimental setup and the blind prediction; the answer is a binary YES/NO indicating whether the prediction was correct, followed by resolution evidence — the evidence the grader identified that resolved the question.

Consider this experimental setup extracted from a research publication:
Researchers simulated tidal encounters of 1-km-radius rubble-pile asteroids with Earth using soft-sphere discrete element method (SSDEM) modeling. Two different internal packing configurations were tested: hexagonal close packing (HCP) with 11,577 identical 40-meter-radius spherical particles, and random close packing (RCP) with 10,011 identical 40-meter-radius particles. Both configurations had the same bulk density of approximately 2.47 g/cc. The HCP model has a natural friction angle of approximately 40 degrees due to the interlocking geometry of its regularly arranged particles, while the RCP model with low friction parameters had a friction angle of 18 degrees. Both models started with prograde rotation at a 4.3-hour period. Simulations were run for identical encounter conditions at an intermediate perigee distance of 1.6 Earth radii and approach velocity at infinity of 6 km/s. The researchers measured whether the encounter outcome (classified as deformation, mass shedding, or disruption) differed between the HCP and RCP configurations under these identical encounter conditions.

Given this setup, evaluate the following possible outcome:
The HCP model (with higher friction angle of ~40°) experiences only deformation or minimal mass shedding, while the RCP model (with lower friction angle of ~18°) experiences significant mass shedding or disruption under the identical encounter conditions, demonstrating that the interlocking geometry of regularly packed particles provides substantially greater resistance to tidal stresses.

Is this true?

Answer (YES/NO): NO